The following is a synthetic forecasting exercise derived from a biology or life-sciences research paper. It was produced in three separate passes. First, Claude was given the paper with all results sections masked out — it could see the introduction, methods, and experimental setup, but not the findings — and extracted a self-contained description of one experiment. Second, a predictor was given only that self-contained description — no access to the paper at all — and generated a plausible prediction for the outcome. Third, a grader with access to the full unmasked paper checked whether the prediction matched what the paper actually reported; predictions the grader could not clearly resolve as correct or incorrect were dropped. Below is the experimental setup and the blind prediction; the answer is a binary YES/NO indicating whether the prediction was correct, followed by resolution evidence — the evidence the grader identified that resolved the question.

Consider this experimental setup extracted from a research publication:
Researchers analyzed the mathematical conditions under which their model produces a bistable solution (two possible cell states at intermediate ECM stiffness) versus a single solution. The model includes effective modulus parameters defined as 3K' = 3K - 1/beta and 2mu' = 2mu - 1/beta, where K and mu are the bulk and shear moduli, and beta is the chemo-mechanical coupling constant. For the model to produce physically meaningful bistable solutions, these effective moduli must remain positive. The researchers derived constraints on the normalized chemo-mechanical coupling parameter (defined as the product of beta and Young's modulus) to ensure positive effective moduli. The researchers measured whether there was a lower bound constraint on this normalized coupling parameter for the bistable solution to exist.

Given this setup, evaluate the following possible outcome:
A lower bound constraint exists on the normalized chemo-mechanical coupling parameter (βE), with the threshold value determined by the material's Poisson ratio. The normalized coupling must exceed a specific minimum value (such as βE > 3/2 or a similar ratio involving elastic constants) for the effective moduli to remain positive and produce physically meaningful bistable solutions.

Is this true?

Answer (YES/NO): NO